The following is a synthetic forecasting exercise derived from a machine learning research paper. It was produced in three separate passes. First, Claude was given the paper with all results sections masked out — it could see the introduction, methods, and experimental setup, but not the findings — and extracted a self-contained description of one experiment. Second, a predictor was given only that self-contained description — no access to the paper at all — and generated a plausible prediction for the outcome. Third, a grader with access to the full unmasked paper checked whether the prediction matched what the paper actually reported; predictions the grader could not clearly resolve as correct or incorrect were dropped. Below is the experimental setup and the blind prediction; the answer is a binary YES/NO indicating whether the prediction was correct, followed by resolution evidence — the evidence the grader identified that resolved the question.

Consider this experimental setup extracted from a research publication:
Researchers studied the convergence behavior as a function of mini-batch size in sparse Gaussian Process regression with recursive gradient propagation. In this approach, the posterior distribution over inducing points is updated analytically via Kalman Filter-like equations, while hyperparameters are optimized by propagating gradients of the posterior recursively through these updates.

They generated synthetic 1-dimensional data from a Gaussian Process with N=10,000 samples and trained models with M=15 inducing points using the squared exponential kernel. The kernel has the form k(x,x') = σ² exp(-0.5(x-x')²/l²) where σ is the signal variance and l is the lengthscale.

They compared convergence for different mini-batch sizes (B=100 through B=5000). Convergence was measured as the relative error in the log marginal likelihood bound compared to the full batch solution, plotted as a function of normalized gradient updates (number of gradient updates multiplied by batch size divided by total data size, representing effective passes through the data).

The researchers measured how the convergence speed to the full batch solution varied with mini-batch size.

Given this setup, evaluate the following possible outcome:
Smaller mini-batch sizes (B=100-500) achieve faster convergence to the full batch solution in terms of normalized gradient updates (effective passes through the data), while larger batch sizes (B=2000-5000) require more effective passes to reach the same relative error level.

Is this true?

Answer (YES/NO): NO